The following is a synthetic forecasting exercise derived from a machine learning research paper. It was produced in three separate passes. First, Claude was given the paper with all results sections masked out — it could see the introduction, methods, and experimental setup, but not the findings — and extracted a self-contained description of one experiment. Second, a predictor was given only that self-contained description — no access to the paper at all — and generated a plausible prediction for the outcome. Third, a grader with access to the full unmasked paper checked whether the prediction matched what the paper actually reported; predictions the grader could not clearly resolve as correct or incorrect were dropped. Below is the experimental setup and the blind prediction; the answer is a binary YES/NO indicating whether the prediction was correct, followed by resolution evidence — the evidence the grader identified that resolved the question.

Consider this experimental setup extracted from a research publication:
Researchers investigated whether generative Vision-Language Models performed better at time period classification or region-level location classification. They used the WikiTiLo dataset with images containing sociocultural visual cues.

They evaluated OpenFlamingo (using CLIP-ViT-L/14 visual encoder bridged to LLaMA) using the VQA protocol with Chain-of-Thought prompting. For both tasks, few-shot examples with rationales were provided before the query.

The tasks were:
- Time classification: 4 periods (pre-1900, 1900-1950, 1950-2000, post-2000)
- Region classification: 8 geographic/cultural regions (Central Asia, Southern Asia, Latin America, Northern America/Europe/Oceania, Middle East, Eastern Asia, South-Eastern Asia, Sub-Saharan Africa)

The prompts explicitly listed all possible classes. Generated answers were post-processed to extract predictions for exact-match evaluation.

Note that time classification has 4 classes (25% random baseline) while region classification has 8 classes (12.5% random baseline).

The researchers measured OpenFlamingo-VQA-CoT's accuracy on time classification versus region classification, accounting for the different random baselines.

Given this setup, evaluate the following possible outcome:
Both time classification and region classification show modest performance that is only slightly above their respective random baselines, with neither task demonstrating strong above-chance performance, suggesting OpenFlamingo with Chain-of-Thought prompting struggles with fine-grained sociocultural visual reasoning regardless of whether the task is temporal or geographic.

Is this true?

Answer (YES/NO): NO